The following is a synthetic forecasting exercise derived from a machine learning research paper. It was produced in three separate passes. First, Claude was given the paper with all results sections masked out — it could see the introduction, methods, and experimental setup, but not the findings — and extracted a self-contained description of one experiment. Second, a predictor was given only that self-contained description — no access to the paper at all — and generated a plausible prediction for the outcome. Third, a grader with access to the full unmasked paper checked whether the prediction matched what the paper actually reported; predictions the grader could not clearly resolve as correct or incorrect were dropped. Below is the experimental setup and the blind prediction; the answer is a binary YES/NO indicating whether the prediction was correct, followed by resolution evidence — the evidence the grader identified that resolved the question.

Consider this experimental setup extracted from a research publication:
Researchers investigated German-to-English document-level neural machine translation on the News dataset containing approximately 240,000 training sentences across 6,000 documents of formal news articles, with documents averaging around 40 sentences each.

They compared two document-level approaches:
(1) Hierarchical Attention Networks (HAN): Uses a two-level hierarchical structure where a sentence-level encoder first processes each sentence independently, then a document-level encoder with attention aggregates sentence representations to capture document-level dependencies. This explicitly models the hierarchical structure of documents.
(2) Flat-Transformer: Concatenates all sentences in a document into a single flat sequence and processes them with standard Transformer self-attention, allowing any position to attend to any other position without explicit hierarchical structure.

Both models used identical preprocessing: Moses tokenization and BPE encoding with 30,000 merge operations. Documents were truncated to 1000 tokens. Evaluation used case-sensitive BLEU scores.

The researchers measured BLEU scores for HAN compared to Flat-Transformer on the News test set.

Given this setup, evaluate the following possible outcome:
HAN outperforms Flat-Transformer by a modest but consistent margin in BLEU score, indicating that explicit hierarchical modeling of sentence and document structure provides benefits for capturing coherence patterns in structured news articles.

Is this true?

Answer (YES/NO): NO